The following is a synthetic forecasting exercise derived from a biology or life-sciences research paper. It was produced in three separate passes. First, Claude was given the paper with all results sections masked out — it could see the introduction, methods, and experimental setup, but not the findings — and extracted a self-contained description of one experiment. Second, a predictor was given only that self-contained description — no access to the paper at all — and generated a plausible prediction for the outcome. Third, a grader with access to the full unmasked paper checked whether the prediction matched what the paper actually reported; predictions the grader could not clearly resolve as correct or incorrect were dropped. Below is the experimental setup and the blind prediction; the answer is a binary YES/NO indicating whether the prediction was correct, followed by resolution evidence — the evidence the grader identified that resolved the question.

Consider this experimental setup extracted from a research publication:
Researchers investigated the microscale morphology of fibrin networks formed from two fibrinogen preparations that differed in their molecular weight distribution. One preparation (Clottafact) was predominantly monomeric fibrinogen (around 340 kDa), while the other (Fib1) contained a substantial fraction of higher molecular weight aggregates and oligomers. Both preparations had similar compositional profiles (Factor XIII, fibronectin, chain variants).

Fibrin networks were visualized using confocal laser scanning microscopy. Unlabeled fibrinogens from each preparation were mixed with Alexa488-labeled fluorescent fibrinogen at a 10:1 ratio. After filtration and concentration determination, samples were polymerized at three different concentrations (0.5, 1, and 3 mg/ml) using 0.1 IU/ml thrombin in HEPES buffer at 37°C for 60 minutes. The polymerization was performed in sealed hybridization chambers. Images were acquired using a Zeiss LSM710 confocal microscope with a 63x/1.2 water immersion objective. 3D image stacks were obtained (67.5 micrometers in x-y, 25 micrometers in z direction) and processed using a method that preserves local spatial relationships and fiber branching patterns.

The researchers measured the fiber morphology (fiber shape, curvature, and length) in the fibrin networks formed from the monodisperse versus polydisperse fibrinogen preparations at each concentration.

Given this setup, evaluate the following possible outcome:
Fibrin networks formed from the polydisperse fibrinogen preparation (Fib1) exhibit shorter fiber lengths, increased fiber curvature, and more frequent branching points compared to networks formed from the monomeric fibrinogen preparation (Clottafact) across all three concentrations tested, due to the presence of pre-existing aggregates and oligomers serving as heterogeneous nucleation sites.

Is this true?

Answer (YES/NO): YES